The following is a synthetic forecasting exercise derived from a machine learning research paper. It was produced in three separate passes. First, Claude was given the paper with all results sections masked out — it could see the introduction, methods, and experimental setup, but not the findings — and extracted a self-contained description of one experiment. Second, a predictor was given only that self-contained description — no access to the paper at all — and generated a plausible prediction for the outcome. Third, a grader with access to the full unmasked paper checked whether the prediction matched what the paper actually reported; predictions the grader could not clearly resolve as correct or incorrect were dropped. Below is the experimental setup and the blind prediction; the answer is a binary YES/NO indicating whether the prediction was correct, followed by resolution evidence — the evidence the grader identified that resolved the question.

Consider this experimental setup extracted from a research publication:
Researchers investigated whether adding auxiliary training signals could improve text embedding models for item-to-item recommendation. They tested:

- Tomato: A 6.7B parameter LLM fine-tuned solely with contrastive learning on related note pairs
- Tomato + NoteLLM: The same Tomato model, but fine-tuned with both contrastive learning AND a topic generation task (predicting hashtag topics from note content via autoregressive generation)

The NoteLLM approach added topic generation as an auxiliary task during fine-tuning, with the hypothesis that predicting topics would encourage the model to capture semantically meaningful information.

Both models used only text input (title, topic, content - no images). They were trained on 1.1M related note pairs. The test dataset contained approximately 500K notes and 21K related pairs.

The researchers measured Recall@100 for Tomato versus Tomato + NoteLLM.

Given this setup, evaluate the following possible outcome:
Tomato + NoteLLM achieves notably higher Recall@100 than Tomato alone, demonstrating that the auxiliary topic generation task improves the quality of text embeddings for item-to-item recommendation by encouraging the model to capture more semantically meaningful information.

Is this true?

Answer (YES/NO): NO